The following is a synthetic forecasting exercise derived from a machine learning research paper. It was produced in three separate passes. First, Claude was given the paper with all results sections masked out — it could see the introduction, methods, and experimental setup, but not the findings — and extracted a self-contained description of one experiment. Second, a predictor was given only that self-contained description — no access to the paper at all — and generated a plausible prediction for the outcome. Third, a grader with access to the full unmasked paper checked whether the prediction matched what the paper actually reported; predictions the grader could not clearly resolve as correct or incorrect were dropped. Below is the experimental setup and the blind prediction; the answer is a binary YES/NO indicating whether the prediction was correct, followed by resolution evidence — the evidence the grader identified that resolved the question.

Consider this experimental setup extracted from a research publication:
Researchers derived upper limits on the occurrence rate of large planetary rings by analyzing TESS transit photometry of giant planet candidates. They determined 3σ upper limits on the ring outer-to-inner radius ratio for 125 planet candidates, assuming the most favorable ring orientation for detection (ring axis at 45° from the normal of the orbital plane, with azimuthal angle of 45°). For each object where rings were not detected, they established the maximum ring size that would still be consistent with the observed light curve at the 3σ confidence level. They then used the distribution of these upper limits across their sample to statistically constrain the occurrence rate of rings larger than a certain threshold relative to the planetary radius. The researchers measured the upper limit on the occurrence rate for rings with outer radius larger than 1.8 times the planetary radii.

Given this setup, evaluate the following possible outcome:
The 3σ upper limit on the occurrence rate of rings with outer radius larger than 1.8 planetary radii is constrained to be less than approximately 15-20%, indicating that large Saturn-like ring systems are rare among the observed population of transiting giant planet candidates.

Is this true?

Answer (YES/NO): NO